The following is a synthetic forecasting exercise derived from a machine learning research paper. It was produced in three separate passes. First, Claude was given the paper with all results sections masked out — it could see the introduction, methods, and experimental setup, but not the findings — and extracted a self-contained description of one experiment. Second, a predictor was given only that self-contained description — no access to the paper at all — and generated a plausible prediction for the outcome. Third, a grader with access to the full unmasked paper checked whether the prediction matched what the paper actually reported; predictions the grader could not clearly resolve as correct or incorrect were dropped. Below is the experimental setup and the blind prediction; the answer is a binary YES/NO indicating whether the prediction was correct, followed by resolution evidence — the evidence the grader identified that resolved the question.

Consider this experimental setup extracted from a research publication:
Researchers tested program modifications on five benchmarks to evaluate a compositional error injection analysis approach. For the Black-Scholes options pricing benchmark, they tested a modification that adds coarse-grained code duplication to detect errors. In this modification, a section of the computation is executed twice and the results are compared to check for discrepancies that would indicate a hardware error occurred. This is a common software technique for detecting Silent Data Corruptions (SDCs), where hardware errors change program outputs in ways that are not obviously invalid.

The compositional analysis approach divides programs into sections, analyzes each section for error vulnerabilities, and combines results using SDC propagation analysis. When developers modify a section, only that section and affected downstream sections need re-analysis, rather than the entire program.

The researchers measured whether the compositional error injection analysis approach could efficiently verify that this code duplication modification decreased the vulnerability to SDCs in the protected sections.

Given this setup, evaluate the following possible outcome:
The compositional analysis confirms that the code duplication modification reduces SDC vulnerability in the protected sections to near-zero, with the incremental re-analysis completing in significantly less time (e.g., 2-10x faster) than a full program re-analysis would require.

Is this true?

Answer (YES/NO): NO